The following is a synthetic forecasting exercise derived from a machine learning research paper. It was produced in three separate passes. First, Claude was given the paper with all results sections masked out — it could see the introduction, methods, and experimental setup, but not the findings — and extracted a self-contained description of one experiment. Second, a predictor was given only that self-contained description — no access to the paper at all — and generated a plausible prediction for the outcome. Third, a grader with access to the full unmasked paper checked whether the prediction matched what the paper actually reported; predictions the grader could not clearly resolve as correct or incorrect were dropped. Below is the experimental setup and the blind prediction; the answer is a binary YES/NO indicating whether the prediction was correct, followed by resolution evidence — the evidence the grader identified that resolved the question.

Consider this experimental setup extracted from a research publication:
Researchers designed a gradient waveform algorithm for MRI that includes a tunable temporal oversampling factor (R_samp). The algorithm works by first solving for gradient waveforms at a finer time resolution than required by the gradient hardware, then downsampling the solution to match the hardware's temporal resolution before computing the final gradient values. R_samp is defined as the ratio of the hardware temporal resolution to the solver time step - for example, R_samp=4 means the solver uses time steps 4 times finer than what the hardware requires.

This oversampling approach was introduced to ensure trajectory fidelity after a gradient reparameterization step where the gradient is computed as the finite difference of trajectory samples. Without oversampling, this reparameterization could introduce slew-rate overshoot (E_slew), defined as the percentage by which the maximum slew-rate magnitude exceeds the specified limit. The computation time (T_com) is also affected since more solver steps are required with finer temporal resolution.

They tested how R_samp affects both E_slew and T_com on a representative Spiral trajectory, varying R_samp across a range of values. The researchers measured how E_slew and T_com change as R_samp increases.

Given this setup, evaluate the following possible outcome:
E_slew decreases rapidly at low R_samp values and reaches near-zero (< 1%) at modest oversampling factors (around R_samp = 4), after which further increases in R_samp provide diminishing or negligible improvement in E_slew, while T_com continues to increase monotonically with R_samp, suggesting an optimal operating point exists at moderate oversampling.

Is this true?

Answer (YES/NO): YES